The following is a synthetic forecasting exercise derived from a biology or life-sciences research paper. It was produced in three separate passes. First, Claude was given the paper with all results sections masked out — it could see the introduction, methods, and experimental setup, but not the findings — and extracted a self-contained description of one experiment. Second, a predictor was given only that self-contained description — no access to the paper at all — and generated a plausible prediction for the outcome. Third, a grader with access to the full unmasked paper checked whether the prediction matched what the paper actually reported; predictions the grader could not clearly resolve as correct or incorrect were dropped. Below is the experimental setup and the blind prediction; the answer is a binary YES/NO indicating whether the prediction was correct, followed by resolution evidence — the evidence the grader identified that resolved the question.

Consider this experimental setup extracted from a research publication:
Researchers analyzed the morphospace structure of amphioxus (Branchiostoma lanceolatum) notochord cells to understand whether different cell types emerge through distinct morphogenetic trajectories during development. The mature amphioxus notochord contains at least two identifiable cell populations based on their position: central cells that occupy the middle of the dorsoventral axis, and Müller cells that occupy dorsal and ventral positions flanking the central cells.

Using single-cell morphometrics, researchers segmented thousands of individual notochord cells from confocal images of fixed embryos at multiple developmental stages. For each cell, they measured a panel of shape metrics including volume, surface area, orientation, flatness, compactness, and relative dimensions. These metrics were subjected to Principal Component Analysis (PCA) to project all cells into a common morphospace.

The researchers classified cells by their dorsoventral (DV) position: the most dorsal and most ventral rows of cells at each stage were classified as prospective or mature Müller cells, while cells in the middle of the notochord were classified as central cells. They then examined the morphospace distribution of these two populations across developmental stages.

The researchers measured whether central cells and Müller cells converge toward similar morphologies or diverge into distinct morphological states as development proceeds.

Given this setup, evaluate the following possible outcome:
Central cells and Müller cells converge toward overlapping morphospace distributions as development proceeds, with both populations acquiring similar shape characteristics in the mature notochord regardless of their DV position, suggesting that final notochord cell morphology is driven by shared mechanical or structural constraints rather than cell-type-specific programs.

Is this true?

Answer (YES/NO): NO